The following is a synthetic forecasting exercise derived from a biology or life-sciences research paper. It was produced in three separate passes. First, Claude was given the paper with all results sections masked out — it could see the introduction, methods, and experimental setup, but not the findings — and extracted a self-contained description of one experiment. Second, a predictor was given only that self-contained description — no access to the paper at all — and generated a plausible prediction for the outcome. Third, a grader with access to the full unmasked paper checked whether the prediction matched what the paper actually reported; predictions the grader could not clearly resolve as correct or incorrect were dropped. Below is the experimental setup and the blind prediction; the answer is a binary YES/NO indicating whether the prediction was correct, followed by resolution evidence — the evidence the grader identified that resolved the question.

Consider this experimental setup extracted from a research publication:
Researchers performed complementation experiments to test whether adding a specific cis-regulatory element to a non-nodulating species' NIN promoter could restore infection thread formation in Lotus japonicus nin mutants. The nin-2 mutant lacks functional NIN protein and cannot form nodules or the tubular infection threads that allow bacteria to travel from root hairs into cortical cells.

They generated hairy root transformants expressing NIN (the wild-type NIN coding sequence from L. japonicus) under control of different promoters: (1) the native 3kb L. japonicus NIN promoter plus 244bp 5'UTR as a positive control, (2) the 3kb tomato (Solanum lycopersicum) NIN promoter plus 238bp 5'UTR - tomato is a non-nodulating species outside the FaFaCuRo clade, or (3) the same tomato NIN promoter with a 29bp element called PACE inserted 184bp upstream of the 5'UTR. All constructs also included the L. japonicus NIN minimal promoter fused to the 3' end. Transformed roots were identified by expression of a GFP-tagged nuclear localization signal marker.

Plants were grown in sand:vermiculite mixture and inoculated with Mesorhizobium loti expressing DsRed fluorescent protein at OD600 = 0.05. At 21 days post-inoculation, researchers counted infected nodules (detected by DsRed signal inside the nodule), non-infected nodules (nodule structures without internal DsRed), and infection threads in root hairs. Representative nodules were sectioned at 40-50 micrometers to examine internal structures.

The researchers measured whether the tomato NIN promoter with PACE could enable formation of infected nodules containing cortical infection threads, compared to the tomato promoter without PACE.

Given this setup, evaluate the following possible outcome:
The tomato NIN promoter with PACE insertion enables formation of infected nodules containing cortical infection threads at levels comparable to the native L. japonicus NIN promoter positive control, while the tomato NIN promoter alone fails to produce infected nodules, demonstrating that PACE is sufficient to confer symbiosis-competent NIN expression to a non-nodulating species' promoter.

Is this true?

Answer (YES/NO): NO